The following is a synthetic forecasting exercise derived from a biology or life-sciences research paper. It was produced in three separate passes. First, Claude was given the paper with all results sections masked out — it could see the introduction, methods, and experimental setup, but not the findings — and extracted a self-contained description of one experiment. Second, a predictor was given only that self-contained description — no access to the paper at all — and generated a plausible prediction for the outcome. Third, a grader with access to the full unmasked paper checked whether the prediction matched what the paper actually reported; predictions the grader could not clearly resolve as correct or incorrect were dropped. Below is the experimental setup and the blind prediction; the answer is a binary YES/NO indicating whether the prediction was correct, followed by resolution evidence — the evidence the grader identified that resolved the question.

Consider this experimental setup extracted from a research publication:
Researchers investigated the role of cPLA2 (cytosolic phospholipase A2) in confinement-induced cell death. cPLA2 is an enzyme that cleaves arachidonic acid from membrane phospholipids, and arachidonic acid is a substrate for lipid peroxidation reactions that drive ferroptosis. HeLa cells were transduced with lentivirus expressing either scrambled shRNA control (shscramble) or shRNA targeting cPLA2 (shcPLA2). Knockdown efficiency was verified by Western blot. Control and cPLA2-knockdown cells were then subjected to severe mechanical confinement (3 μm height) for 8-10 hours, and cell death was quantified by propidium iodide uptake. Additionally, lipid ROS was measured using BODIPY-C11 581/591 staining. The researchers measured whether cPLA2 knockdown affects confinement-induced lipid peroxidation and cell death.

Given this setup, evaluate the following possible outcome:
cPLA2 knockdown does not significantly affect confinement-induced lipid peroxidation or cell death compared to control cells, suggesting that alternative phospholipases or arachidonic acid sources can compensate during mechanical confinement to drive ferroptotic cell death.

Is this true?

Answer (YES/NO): NO